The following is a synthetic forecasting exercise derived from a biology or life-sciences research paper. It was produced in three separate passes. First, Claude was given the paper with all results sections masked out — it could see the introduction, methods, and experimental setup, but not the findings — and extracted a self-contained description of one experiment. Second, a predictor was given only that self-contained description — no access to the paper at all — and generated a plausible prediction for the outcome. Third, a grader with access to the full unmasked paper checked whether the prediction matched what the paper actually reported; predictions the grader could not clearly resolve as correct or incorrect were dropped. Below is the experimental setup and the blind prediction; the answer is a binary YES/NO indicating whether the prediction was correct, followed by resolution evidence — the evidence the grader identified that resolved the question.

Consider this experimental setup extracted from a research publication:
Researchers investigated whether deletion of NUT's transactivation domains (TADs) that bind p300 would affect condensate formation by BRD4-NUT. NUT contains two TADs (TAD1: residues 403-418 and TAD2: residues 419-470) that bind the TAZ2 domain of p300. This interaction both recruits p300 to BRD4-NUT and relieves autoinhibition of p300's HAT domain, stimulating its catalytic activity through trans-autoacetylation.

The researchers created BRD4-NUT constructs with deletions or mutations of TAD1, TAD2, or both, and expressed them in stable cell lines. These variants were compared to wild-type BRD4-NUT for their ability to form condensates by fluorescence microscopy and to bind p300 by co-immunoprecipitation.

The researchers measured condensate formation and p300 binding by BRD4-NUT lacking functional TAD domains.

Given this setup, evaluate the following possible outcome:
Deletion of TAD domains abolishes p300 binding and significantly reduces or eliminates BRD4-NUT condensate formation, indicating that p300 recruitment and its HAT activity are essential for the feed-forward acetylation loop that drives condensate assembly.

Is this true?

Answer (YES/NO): YES